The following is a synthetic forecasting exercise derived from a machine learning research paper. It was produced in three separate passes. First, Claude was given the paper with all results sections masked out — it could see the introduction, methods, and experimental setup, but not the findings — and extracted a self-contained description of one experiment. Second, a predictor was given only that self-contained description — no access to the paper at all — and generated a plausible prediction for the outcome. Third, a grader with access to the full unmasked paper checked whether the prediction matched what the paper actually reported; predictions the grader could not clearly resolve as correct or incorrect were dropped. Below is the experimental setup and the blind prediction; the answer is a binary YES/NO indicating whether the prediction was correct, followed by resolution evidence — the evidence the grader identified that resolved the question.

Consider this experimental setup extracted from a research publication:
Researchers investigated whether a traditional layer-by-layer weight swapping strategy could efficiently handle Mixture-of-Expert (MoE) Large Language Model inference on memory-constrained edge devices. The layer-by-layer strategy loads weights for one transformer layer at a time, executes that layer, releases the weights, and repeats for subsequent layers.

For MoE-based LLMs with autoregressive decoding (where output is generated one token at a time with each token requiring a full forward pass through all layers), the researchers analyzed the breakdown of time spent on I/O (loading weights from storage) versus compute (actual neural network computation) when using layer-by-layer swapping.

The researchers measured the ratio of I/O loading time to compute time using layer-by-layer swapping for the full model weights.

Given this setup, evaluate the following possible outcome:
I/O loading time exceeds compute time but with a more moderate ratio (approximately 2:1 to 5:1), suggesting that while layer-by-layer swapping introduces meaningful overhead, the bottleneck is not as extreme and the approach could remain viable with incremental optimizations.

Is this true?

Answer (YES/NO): NO